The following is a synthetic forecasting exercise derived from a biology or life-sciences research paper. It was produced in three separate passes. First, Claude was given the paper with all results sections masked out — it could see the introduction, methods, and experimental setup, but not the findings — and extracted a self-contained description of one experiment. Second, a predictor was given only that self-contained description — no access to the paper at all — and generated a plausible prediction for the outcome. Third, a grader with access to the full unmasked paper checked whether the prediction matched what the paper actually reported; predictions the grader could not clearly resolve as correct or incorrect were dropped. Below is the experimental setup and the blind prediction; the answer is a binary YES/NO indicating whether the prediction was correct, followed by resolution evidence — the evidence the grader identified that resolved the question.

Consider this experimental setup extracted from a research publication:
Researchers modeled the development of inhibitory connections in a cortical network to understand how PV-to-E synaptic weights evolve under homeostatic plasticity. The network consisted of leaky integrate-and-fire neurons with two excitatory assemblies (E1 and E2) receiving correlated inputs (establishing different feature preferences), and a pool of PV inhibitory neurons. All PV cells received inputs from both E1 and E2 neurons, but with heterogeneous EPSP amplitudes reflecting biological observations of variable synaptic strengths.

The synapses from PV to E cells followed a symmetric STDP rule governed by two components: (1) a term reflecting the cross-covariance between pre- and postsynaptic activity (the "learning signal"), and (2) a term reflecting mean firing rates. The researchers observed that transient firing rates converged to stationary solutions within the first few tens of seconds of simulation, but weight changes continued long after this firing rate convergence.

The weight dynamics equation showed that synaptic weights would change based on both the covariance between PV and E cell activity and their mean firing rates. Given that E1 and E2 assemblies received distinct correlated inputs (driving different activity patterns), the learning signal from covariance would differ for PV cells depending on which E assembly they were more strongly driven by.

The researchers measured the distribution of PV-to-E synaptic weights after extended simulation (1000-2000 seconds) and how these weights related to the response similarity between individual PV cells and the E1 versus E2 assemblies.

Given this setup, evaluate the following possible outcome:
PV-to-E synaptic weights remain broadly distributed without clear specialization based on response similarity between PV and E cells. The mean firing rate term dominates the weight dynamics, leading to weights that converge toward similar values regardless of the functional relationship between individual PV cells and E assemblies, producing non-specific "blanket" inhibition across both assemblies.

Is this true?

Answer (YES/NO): NO